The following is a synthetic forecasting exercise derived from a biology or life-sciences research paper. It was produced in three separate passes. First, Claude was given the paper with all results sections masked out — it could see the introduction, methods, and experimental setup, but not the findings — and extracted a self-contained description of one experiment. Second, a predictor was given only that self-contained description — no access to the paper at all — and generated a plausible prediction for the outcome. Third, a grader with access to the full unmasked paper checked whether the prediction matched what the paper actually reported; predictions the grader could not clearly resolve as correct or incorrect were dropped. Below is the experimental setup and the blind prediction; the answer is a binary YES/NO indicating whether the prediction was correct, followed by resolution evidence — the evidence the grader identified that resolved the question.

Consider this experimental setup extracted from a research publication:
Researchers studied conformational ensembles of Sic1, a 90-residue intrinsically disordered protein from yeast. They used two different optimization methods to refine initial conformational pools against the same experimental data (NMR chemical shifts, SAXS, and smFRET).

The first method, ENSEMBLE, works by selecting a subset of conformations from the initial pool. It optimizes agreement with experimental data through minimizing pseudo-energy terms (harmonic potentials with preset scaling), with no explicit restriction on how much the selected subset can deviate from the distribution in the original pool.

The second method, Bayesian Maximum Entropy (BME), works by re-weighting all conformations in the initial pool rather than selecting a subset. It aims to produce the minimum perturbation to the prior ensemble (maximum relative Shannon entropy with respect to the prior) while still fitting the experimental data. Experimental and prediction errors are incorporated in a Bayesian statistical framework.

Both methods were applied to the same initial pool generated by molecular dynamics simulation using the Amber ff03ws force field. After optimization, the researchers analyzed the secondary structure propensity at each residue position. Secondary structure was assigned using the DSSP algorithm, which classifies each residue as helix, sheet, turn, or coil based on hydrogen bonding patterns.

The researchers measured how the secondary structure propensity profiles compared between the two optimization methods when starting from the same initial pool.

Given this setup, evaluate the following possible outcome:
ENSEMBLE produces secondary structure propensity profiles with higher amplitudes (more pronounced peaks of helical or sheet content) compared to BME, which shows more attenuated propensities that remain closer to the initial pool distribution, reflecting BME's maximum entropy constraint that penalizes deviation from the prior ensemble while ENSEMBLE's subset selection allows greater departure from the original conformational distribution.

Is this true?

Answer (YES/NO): NO